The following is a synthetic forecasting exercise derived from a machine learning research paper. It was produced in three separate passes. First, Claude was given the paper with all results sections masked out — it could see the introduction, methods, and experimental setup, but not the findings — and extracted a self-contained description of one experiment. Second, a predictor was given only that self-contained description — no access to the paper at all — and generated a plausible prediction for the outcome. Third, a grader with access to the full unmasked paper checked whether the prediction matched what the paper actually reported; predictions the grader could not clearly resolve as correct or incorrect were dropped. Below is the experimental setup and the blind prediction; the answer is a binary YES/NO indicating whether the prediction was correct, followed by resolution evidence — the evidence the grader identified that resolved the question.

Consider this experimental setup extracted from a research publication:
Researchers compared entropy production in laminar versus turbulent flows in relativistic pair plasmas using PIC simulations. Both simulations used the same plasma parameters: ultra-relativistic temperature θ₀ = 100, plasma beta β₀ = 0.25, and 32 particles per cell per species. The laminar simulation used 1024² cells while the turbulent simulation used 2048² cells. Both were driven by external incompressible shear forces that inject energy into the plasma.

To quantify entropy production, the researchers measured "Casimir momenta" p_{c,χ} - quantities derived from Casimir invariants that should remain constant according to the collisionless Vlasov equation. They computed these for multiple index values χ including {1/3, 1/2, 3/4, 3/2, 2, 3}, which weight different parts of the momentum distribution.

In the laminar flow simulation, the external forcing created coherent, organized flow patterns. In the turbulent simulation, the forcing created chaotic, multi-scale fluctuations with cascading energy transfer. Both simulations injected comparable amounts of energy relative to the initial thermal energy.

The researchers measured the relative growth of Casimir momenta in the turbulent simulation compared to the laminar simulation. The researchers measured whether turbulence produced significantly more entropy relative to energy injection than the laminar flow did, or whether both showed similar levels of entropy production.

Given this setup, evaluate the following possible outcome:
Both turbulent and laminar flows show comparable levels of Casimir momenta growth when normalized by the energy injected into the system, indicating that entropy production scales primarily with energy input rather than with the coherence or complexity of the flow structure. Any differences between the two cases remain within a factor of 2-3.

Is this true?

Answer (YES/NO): NO